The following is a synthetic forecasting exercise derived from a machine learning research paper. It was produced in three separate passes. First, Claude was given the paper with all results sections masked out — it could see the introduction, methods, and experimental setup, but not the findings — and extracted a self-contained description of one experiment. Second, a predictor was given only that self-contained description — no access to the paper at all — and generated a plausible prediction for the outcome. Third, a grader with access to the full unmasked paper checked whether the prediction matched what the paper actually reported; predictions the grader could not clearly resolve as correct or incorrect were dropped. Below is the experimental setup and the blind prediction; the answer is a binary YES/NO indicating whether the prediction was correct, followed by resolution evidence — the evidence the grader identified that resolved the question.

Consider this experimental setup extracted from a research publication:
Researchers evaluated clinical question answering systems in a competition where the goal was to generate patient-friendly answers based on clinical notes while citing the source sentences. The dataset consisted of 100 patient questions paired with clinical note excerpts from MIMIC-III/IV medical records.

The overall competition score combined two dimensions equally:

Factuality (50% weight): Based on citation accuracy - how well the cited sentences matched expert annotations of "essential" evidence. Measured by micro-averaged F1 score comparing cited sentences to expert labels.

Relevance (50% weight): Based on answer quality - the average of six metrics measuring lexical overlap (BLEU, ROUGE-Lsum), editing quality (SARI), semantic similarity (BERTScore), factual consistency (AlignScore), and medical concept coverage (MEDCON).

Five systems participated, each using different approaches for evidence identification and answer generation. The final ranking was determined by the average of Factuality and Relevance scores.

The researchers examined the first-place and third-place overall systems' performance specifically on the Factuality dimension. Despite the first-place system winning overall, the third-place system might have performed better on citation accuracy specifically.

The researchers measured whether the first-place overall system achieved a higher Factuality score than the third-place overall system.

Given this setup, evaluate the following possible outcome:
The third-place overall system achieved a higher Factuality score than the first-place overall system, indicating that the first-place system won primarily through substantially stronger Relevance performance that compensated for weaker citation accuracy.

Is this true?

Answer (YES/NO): YES